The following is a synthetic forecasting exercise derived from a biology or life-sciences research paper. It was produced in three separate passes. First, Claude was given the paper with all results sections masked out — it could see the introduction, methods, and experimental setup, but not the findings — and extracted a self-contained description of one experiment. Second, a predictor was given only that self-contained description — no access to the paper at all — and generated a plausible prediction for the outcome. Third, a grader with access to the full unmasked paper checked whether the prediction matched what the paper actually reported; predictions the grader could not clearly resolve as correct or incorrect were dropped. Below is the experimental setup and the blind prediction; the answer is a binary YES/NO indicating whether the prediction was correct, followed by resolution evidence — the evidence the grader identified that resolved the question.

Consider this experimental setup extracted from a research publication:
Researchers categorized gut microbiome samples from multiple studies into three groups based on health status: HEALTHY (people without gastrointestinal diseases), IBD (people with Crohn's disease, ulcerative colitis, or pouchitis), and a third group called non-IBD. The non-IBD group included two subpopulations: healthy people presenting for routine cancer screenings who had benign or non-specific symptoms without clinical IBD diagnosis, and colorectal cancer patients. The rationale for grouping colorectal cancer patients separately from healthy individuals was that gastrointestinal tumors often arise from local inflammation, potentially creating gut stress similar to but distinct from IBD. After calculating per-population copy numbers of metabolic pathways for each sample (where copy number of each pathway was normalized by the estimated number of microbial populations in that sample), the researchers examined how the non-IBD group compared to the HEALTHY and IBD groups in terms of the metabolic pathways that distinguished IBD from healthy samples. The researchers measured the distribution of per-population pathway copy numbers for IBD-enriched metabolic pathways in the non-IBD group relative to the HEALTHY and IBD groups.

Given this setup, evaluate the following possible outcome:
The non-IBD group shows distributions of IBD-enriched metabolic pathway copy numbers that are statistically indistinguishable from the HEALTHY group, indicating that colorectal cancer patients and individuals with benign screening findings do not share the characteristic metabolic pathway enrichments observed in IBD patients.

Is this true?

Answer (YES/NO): NO